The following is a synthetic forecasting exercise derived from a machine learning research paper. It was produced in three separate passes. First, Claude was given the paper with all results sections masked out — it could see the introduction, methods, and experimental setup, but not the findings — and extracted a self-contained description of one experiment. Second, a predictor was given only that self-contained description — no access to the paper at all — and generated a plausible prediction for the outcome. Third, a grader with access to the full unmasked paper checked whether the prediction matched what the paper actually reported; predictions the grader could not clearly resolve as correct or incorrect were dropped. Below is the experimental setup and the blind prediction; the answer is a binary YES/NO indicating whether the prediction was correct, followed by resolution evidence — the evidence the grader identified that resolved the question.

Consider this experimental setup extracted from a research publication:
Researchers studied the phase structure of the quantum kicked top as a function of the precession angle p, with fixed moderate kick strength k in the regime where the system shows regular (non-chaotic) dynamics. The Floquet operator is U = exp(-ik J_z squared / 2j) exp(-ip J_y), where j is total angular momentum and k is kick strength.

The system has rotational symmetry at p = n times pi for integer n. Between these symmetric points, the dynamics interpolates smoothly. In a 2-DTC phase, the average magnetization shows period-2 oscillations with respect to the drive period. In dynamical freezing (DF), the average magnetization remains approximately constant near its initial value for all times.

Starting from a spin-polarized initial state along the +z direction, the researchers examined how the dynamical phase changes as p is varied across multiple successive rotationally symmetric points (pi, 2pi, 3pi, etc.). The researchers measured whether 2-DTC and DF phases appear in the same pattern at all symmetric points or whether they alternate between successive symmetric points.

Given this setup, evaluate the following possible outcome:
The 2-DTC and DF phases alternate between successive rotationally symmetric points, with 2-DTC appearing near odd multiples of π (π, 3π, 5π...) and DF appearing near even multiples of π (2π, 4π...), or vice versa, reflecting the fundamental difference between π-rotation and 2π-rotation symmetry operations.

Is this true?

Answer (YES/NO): YES